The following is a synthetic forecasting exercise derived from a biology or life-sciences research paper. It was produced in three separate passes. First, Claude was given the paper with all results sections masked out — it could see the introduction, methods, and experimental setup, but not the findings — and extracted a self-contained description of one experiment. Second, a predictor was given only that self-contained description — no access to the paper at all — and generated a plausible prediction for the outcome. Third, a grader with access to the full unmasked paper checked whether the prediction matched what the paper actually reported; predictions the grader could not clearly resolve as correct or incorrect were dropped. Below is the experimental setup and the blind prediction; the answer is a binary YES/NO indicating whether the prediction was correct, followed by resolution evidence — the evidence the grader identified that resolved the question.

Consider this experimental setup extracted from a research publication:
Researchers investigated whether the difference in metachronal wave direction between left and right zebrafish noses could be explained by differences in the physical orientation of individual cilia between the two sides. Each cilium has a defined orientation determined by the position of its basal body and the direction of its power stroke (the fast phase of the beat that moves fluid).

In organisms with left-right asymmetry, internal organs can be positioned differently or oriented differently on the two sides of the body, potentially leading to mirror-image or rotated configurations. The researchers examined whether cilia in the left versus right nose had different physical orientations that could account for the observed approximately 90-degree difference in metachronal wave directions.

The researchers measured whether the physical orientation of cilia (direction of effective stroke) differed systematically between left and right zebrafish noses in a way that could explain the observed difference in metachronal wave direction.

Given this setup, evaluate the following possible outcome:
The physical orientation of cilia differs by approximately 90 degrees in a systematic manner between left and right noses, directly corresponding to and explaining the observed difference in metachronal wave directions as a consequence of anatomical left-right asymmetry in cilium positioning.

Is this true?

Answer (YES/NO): NO